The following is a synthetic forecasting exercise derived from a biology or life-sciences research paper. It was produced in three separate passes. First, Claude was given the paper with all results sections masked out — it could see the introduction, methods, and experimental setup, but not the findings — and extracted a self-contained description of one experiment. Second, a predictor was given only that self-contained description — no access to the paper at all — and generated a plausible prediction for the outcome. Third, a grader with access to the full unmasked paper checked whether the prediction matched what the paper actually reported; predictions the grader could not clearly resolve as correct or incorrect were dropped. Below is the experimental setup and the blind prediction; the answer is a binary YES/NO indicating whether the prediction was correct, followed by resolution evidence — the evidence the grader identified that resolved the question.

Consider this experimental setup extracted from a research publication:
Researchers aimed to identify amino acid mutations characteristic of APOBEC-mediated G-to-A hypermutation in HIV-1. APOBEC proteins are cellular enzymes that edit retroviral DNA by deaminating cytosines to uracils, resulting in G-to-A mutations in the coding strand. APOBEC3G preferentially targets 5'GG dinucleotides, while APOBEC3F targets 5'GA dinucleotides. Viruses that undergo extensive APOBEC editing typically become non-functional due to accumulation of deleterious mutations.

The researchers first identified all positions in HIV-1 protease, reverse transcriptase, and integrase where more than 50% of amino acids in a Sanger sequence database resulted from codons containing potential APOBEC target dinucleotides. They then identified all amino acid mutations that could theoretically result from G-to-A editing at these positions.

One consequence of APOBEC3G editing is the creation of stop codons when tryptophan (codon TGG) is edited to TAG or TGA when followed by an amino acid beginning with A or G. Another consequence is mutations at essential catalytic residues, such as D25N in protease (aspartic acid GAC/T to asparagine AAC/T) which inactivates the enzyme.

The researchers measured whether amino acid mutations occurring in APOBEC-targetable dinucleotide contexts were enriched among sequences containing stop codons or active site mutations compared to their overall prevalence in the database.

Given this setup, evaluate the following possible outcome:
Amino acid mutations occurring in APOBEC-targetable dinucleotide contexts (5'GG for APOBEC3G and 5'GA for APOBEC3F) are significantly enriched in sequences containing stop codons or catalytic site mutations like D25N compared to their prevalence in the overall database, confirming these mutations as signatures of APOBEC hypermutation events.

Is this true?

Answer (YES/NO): YES